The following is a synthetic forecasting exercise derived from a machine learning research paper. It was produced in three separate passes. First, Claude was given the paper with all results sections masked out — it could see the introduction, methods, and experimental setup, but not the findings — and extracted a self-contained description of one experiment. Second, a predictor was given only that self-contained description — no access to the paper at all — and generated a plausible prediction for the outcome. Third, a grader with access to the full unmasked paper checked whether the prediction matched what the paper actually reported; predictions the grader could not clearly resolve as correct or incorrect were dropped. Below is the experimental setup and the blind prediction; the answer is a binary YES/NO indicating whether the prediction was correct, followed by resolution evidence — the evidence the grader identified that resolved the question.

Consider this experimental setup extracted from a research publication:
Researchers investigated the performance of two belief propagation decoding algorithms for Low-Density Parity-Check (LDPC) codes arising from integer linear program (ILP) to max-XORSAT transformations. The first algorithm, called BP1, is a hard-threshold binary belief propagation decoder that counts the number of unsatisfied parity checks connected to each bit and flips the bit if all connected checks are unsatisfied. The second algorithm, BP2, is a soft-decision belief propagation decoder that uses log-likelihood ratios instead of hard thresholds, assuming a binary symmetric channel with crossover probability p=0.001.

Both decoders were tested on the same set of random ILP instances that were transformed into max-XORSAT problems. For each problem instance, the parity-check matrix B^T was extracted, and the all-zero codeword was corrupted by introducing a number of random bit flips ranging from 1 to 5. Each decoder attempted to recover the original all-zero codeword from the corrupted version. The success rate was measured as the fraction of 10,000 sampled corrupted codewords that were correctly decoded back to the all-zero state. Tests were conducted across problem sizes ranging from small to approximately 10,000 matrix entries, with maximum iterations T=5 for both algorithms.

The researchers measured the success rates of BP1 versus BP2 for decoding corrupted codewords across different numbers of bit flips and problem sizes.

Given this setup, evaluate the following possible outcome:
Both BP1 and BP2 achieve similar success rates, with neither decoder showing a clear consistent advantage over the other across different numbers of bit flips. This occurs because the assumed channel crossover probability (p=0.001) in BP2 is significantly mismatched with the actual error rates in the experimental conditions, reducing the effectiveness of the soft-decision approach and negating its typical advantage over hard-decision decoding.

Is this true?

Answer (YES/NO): NO